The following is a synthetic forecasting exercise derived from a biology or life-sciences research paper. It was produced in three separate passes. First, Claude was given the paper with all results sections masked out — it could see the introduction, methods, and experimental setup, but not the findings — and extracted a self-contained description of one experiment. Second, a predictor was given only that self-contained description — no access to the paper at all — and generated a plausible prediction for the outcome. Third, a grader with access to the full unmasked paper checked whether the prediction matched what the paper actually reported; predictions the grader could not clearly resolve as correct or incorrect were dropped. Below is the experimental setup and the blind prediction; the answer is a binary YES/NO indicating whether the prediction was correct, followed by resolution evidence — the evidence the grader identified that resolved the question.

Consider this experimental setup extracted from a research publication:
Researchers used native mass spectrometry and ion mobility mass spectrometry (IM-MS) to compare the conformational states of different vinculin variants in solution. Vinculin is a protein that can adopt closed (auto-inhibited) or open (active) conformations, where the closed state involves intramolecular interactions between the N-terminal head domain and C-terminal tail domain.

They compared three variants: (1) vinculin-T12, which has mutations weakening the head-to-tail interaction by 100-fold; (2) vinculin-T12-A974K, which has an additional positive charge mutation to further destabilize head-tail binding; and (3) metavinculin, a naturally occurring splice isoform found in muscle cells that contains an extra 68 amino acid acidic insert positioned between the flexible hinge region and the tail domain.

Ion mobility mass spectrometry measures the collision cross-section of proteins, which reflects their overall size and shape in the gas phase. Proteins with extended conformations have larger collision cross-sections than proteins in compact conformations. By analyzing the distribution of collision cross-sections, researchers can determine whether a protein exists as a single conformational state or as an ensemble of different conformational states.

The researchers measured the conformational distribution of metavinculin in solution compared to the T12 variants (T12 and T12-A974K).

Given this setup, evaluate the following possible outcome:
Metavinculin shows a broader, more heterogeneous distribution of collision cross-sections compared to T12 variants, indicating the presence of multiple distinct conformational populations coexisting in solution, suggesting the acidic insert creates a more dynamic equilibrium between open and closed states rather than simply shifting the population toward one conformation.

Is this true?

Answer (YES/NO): YES